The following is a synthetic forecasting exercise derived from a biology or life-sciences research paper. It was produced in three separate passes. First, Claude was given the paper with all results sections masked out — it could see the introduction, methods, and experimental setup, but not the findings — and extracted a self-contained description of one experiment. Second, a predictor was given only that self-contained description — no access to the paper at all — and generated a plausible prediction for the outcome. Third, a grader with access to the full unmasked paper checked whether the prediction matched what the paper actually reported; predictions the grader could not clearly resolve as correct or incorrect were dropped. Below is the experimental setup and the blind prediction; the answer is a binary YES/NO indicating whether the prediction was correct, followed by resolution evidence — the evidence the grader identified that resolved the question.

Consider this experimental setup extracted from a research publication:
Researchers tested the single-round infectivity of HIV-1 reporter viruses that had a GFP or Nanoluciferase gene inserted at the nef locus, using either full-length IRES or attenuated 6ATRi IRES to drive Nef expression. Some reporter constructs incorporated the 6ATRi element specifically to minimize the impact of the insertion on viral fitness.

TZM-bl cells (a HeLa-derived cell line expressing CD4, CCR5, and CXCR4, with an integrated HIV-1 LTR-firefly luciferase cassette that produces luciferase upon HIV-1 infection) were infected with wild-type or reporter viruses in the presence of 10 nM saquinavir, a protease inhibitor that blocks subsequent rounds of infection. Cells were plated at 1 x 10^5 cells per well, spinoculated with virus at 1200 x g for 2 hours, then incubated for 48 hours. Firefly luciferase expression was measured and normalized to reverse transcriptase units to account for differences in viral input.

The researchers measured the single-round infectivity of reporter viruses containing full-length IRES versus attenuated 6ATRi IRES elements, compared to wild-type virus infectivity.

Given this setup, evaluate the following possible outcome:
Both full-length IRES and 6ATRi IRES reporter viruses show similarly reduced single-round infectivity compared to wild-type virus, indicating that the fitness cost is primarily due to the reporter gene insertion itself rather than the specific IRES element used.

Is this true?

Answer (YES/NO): NO